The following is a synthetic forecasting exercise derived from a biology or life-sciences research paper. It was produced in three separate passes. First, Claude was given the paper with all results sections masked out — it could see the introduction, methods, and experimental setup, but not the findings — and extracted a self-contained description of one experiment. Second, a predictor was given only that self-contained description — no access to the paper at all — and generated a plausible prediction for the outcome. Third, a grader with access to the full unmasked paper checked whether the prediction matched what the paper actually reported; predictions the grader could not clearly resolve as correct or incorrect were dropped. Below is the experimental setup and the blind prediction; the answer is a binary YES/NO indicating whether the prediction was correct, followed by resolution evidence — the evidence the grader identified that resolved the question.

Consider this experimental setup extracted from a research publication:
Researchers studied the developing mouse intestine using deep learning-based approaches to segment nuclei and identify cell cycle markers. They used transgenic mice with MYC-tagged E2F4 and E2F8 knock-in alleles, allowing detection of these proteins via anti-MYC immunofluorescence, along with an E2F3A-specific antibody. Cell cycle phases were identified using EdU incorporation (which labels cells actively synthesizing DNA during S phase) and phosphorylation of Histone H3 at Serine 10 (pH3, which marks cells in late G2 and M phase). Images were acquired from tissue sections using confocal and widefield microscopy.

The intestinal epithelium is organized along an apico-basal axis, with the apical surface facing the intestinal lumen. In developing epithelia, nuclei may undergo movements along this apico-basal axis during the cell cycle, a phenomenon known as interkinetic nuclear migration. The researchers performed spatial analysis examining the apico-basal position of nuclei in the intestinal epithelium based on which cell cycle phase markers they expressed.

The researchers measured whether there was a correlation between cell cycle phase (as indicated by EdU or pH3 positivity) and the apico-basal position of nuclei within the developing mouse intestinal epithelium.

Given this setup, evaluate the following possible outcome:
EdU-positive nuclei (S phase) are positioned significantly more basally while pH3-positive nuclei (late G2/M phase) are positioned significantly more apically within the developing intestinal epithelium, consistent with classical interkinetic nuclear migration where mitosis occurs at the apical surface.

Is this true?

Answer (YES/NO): NO